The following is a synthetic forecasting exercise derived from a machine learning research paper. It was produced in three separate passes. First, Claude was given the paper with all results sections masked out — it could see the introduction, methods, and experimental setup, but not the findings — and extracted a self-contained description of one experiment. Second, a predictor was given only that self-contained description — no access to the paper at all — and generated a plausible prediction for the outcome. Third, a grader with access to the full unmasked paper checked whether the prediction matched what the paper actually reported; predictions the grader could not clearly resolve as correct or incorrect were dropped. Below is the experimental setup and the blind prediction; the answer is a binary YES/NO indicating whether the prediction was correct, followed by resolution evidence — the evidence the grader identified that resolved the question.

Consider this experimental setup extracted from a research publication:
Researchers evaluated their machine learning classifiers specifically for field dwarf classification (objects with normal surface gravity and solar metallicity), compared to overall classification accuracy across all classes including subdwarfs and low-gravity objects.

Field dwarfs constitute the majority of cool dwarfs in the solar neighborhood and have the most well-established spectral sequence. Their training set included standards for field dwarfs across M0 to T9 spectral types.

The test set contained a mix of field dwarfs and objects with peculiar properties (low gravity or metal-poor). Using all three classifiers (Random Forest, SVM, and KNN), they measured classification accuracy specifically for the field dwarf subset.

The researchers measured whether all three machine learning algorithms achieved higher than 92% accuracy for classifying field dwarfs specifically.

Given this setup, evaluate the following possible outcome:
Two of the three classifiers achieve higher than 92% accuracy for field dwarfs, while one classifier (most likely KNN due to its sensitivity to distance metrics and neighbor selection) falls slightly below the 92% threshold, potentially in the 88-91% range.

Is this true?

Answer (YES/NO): NO